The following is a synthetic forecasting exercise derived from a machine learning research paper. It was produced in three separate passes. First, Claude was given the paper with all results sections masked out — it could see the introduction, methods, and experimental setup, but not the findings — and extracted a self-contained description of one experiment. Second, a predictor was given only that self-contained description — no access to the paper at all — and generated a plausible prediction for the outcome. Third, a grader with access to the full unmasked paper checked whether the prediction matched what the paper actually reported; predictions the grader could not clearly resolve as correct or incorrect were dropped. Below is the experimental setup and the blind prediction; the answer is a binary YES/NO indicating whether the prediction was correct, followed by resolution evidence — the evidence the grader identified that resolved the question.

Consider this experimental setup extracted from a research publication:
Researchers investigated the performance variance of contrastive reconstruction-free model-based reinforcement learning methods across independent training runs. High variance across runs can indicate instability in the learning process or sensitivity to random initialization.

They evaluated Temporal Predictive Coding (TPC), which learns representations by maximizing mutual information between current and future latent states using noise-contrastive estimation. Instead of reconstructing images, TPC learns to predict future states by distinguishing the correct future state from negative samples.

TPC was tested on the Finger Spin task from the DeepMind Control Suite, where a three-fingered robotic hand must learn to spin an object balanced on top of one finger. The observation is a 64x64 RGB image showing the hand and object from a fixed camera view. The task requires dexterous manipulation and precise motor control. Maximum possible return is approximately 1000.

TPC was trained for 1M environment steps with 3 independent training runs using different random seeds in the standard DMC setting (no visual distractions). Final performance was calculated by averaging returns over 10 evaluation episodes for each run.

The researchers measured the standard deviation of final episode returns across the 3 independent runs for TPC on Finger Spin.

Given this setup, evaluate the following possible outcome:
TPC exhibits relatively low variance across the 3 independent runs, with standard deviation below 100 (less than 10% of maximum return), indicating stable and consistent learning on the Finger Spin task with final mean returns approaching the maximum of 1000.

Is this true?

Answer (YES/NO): NO